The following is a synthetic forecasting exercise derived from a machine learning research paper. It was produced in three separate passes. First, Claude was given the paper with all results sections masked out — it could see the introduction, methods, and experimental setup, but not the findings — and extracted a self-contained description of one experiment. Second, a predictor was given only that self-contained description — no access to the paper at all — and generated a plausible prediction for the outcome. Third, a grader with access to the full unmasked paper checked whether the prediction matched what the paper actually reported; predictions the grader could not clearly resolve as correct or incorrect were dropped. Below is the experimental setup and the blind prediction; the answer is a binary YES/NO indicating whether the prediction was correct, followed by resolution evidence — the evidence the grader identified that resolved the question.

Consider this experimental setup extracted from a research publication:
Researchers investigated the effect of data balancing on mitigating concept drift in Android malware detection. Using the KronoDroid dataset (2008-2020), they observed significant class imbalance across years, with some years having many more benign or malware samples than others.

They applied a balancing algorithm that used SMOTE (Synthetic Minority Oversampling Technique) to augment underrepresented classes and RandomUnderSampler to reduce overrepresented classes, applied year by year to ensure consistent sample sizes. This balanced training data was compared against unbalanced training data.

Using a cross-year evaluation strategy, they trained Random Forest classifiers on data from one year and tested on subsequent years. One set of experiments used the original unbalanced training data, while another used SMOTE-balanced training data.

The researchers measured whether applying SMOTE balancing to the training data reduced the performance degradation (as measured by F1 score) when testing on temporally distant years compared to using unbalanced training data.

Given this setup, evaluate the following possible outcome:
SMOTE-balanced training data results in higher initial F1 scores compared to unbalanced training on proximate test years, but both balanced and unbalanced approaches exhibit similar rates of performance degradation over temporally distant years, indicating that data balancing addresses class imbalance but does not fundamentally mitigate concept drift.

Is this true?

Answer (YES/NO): NO